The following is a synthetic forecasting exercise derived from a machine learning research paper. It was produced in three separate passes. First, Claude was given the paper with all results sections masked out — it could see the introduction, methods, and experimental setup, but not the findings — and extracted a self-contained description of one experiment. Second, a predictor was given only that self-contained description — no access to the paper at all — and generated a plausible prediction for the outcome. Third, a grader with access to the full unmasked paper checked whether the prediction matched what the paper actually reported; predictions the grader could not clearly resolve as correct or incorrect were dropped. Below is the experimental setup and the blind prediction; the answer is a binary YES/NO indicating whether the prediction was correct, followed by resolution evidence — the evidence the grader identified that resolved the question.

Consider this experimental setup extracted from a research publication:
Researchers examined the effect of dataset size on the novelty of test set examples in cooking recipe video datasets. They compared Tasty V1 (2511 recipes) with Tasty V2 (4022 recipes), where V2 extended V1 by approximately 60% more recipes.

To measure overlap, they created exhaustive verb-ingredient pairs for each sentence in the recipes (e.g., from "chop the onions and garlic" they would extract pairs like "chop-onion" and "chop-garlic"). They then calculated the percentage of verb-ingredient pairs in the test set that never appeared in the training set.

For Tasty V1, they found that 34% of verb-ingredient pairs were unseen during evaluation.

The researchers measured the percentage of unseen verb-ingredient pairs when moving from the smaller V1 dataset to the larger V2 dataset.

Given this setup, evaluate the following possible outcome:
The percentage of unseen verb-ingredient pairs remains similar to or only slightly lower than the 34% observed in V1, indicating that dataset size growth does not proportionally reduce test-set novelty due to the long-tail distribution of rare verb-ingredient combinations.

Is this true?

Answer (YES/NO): NO